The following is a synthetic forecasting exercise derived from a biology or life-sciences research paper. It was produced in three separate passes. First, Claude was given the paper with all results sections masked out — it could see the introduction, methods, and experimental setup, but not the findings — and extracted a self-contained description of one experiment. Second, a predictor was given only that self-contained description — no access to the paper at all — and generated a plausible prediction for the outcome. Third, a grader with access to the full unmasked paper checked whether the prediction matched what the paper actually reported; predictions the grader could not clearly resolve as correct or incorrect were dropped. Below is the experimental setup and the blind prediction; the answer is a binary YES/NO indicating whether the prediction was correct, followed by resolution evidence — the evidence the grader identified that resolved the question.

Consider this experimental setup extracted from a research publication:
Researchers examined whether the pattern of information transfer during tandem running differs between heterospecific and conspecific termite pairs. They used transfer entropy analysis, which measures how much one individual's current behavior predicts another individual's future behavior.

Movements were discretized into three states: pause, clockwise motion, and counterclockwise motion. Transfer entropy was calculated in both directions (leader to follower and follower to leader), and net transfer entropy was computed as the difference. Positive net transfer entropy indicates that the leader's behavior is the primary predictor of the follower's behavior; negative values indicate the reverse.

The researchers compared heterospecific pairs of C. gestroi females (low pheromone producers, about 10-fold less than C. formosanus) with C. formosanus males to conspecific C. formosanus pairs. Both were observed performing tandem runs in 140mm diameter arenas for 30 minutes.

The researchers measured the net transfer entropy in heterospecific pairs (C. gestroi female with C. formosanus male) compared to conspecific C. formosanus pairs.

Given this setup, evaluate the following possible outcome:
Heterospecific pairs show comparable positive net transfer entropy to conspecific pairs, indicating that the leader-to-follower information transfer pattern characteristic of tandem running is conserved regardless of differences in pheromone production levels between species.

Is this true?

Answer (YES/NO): NO